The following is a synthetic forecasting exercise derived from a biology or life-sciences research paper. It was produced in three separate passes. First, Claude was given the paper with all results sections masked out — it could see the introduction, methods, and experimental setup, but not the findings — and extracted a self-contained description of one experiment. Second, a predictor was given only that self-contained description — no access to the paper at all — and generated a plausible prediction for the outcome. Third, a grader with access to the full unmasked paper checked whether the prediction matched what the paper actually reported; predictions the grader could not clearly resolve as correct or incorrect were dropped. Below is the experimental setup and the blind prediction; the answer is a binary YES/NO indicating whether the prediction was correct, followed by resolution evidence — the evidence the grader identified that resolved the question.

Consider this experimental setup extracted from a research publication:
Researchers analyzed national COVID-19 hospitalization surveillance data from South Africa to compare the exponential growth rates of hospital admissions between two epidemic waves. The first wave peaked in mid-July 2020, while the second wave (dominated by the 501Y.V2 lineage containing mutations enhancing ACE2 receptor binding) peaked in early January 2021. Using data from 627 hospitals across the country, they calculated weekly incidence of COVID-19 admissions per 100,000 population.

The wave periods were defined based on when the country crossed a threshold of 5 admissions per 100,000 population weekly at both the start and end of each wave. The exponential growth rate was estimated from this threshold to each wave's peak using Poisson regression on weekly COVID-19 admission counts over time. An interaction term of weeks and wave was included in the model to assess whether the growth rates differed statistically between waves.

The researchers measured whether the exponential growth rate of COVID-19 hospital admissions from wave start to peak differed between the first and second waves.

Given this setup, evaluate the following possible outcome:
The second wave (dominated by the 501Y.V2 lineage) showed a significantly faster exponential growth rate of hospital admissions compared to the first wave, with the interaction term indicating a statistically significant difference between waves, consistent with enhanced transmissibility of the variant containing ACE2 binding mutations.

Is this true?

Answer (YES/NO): YES